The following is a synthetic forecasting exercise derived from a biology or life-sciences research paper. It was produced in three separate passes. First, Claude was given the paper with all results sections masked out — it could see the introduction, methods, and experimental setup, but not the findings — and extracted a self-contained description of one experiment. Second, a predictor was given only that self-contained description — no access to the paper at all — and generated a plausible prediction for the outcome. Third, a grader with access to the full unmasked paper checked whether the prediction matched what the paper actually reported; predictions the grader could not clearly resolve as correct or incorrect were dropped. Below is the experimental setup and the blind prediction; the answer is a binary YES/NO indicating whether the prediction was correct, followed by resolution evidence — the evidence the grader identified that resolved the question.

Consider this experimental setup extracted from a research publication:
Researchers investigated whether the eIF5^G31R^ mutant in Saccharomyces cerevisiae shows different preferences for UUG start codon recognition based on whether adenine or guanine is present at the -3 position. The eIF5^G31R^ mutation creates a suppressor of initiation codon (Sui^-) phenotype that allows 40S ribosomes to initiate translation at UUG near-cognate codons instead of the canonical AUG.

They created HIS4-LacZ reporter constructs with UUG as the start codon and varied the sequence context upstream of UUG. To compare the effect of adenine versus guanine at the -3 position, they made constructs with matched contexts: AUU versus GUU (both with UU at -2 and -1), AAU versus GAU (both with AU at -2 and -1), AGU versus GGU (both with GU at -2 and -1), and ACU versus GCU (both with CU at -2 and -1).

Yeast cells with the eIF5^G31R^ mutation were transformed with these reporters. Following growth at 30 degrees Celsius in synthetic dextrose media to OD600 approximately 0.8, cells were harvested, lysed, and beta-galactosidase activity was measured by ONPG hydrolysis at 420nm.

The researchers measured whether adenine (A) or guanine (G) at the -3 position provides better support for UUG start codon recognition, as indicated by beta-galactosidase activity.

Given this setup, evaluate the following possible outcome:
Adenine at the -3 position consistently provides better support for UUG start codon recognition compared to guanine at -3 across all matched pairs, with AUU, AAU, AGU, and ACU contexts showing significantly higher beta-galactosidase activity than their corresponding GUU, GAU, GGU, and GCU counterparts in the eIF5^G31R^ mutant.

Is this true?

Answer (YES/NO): NO